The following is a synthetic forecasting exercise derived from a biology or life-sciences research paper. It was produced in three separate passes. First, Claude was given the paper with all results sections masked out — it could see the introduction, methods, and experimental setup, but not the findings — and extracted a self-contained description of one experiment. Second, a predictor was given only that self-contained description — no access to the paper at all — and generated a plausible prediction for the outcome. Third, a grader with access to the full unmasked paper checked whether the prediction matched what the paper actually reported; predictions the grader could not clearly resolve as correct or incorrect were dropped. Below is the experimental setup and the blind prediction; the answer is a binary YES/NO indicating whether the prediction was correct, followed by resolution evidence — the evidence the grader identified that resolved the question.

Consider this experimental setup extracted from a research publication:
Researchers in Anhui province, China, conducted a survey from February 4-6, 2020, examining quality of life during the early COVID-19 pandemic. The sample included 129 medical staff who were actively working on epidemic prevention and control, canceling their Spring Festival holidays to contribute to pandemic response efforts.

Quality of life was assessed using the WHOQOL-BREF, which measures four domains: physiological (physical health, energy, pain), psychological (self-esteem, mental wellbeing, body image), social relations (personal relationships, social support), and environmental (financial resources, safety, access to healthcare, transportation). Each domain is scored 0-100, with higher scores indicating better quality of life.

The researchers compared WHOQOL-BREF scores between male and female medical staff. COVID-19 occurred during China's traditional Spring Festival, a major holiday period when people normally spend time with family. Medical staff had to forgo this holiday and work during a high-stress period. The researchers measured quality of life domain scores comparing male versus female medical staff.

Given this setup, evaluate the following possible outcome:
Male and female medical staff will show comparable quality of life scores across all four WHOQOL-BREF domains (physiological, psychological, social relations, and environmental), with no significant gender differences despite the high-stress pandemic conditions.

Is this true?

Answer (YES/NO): NO